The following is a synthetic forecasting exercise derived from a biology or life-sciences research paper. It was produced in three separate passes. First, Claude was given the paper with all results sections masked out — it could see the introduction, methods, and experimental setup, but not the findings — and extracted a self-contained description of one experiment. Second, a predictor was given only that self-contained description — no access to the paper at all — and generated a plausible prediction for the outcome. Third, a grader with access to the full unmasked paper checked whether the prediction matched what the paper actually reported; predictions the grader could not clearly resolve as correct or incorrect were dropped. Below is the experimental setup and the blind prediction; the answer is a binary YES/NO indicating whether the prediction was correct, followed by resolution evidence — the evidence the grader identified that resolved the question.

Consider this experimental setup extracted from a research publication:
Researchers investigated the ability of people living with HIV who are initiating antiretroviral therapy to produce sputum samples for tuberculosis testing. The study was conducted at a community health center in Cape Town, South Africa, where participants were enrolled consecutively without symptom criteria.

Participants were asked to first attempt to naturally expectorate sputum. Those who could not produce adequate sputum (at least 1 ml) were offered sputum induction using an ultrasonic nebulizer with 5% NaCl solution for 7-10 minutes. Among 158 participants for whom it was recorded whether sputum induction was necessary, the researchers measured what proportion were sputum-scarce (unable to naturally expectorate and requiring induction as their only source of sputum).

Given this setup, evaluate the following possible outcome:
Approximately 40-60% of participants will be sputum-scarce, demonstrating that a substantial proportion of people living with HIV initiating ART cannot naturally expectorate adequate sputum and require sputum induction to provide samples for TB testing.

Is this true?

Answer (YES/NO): NO